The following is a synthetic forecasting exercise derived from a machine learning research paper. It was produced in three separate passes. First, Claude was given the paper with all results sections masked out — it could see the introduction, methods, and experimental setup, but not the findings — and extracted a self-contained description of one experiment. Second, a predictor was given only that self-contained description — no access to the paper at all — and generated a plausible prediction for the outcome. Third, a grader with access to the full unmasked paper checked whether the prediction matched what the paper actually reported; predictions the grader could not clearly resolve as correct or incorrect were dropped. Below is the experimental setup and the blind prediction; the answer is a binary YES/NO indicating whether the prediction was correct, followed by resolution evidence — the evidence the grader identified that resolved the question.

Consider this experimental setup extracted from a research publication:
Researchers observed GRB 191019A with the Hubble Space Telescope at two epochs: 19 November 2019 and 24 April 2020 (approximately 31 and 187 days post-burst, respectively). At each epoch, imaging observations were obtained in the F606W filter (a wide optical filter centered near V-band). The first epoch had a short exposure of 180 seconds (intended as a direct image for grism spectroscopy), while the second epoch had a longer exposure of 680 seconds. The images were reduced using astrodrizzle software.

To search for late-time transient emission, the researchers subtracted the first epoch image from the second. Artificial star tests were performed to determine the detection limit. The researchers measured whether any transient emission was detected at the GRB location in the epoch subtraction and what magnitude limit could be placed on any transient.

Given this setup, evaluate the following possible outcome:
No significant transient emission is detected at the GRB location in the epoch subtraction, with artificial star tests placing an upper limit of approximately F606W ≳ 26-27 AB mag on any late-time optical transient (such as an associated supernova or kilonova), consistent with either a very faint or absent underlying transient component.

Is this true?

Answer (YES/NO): NO